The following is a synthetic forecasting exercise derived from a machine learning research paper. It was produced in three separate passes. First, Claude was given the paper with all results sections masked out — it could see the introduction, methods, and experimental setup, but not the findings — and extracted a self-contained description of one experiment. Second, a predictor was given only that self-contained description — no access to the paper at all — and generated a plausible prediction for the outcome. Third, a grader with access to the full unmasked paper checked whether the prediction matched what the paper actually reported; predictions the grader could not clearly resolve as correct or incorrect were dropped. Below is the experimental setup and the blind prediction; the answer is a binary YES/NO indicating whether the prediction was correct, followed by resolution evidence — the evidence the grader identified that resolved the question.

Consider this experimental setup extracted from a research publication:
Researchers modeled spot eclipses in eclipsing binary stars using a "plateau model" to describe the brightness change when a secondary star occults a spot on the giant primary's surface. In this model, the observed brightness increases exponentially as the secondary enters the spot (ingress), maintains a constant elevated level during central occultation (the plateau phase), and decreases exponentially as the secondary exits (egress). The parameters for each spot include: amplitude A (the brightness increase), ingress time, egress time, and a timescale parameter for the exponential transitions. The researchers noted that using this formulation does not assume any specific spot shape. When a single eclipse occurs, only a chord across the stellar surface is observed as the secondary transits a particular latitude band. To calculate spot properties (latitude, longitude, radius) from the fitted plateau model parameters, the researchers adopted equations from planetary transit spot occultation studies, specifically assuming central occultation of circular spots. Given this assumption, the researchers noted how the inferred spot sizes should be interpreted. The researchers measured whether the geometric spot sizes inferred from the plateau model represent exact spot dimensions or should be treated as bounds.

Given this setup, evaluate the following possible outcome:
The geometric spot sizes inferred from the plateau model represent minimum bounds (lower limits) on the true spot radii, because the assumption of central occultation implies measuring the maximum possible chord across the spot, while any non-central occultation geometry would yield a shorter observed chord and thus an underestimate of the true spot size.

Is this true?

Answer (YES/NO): YES